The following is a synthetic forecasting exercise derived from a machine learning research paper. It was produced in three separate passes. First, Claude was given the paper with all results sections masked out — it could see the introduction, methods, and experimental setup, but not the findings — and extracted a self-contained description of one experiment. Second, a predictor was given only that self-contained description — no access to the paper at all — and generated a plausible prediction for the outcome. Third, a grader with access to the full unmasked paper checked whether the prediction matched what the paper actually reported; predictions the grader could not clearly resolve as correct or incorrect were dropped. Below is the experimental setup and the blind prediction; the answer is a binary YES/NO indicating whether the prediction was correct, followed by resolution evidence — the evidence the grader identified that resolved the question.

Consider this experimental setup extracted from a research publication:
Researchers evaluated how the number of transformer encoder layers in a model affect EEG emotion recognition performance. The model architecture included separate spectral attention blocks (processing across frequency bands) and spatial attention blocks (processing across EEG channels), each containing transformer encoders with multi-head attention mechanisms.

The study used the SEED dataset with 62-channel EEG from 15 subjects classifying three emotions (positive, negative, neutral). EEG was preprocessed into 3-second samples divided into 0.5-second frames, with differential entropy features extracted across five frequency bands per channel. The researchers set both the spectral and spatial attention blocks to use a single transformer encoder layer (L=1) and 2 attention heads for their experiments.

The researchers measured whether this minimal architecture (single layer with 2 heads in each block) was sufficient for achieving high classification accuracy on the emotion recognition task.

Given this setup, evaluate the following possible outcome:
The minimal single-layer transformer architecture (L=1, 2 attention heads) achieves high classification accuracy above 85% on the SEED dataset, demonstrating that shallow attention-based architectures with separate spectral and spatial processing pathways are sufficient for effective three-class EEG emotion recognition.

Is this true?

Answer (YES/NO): YES